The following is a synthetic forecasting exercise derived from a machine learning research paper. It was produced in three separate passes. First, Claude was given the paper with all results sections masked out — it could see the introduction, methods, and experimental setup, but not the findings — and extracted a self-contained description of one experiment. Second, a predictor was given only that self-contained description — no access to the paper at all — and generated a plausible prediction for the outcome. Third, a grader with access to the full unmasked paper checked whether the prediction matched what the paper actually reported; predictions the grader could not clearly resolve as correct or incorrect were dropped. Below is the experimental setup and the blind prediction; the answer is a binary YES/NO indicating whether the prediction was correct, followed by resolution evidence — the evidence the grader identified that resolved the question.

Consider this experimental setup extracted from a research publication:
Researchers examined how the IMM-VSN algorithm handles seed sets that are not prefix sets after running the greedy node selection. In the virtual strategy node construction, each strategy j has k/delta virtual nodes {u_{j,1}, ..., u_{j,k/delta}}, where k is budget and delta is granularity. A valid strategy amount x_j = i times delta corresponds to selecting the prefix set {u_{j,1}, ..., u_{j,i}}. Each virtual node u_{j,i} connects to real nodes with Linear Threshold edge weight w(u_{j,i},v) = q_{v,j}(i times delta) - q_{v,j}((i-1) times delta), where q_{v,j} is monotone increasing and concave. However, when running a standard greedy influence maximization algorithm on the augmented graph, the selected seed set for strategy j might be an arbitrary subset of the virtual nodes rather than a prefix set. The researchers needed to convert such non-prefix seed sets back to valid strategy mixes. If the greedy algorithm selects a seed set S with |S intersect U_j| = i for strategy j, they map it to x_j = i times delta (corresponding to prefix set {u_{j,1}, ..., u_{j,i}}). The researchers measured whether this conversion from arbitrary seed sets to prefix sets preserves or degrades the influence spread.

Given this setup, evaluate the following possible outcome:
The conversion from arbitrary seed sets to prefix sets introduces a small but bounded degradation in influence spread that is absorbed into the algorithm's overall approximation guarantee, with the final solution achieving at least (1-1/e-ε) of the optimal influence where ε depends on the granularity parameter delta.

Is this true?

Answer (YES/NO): NO